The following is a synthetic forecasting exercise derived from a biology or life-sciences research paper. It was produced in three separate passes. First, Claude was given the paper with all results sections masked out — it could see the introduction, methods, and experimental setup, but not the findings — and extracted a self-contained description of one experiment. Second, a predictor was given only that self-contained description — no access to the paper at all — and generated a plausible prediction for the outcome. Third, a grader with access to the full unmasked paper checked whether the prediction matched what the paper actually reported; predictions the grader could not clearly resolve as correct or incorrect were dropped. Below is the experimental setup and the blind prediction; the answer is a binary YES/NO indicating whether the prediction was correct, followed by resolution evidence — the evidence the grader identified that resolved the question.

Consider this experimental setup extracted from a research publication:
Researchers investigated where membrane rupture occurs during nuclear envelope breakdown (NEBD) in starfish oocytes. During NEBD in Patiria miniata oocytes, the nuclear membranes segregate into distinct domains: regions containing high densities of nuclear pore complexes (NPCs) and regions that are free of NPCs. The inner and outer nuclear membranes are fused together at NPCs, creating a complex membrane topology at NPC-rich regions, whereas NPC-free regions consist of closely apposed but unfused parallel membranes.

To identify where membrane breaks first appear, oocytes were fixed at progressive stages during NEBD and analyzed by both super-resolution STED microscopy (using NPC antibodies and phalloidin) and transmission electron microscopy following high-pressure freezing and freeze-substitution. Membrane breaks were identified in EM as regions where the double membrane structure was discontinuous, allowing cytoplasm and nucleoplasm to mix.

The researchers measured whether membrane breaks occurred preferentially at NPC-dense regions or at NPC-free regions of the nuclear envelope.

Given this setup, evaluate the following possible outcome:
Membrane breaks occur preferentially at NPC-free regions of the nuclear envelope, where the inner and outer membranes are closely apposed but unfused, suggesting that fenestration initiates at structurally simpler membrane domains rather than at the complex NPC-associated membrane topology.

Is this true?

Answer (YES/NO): YES